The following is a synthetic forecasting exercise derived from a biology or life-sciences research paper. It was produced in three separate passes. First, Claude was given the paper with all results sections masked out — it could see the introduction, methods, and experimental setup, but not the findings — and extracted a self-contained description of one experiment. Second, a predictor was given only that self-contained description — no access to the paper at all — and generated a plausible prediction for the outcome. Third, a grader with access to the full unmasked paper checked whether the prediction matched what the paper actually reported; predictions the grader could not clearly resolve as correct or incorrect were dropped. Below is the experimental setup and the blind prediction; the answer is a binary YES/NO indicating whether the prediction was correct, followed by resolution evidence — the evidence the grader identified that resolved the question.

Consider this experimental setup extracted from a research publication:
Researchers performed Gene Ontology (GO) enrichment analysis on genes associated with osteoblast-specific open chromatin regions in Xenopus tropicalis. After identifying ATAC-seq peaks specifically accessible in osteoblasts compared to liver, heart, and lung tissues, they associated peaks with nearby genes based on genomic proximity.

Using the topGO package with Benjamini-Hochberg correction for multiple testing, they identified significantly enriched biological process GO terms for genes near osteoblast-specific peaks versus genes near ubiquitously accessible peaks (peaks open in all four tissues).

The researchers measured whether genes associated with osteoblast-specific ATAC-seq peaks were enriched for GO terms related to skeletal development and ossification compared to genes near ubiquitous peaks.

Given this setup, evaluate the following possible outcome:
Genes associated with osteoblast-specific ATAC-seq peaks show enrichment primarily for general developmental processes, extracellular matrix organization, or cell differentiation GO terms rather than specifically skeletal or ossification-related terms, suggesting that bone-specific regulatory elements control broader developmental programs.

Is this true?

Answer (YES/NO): NO